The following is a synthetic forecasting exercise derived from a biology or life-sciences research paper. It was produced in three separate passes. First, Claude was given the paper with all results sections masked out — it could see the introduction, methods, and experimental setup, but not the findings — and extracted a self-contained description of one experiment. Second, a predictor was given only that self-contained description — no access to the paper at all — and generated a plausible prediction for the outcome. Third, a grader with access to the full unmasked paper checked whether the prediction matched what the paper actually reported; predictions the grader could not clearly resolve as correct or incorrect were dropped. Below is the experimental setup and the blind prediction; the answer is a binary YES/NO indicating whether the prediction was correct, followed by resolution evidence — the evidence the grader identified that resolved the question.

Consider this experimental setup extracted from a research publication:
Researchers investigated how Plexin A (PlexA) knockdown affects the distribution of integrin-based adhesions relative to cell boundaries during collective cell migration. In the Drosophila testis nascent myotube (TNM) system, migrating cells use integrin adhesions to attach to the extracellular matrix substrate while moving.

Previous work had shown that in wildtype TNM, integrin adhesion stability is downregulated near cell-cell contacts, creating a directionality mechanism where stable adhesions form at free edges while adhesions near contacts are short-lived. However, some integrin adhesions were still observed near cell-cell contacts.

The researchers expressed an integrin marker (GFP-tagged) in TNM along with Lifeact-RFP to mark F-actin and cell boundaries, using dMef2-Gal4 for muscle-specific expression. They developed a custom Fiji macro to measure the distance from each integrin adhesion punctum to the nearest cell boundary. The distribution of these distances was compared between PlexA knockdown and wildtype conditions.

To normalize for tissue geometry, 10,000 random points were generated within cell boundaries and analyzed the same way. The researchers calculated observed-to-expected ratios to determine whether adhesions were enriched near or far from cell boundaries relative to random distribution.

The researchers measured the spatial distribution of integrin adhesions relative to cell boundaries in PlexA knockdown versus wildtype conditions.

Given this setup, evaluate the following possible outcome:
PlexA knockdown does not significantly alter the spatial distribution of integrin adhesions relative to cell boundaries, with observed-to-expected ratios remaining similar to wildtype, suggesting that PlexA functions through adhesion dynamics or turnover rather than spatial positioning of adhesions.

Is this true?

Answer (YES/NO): NO